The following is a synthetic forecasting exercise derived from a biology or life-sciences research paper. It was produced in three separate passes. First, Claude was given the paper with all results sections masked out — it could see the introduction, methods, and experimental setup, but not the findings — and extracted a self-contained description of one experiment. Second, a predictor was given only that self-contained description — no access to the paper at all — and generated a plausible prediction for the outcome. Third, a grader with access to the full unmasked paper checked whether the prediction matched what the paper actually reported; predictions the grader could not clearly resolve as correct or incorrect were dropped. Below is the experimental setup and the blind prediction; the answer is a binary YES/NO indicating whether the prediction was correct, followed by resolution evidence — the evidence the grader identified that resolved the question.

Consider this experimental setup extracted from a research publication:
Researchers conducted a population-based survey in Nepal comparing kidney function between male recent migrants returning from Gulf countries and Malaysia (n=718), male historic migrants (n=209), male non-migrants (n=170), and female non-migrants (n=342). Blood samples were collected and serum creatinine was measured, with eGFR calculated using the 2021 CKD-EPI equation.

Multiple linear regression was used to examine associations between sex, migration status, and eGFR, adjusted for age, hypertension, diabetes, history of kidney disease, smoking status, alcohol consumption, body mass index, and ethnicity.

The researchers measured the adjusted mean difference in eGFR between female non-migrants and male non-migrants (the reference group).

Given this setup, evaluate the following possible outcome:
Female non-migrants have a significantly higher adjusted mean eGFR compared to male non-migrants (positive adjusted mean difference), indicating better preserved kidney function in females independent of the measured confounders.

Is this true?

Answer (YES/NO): YES